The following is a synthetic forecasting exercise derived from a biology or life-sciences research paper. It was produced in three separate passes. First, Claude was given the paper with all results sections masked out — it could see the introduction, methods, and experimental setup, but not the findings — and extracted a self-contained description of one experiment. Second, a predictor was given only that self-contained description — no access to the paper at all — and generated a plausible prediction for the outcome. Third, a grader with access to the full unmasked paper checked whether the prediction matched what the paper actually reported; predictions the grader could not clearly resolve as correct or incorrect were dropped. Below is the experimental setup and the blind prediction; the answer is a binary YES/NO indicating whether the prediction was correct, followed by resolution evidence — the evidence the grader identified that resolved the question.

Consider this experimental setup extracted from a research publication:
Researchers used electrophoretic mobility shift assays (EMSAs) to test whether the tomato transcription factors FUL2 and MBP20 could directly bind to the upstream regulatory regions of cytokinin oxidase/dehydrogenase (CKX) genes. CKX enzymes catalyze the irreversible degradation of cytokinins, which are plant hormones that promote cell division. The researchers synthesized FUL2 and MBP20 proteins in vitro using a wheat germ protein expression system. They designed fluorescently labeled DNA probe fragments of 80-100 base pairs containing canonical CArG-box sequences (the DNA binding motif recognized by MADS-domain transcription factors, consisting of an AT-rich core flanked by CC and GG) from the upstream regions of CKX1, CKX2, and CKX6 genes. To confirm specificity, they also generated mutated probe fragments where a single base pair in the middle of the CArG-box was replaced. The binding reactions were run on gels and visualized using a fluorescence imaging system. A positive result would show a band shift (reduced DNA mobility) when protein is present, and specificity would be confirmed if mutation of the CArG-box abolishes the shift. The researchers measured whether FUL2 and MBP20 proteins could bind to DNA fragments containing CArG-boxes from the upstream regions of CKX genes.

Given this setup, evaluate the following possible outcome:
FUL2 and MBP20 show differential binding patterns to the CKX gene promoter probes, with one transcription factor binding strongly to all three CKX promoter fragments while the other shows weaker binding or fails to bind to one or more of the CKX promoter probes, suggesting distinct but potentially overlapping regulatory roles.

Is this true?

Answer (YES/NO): NO